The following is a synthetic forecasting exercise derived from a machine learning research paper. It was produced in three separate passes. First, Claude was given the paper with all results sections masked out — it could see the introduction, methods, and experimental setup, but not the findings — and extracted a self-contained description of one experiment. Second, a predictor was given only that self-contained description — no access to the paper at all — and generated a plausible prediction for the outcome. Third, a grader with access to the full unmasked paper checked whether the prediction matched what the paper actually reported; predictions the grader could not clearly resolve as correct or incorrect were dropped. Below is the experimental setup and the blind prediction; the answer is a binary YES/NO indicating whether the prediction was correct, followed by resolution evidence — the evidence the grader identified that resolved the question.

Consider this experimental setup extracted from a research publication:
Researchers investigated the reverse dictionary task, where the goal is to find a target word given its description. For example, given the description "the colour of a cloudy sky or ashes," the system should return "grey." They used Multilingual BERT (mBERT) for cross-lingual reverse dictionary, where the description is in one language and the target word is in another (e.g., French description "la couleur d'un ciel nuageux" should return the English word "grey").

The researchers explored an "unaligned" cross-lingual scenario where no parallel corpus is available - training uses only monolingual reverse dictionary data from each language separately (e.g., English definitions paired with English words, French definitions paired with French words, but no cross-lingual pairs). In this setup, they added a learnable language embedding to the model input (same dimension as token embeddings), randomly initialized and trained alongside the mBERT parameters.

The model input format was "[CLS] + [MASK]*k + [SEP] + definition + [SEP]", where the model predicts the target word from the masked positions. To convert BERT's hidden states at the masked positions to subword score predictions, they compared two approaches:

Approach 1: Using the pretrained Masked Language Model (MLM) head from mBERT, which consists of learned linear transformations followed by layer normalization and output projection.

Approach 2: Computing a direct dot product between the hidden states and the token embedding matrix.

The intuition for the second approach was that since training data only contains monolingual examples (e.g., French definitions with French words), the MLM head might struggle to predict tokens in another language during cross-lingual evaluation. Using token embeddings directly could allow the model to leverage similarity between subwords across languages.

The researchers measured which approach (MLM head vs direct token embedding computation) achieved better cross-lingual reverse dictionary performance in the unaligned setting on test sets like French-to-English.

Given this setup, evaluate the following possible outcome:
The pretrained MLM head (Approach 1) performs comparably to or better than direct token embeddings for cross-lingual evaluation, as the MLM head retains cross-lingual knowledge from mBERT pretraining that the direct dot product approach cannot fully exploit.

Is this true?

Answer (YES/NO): NO